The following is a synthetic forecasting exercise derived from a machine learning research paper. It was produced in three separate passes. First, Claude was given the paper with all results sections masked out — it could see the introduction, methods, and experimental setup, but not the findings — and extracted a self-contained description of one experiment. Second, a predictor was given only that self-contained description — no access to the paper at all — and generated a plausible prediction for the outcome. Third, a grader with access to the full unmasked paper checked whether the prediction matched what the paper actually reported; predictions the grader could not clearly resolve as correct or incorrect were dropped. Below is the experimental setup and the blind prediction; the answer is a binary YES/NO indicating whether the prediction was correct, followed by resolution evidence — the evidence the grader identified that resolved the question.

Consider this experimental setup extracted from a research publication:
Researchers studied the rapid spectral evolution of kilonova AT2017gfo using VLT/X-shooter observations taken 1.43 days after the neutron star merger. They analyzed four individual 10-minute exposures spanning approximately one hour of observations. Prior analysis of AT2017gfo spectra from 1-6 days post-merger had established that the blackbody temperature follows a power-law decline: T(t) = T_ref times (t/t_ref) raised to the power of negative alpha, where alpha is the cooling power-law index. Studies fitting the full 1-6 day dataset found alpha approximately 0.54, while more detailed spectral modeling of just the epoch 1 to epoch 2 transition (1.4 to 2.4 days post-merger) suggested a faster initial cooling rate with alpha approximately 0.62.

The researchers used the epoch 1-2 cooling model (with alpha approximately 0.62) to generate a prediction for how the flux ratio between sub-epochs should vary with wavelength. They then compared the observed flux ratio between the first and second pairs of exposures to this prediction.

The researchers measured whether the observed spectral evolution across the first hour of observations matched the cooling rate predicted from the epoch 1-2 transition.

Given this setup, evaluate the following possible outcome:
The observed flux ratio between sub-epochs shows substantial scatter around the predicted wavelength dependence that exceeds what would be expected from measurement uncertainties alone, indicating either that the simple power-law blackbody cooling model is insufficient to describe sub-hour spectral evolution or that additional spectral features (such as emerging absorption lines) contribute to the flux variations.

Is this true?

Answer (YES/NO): NO